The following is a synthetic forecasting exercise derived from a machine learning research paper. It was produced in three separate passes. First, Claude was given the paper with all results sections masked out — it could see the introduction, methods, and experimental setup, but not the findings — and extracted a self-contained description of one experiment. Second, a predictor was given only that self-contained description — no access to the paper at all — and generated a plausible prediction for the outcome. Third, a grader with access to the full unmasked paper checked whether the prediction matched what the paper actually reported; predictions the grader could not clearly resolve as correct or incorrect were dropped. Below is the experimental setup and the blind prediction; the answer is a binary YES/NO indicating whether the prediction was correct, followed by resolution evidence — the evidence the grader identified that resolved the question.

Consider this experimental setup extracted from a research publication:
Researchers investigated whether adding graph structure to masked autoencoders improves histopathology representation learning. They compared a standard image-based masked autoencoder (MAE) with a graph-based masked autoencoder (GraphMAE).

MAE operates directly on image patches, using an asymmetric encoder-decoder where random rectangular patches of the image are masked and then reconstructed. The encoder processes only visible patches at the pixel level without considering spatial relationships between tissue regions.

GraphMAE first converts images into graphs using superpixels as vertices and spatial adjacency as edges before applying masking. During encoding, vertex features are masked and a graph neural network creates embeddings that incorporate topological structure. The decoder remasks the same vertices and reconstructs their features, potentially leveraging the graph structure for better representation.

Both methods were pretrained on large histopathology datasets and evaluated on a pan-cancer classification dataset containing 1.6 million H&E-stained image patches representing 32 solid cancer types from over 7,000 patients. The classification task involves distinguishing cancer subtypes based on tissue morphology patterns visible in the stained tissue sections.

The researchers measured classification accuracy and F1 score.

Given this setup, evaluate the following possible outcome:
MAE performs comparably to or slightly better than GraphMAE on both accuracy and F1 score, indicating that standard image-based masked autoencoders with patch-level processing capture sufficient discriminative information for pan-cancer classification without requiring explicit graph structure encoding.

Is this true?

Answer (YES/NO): YES